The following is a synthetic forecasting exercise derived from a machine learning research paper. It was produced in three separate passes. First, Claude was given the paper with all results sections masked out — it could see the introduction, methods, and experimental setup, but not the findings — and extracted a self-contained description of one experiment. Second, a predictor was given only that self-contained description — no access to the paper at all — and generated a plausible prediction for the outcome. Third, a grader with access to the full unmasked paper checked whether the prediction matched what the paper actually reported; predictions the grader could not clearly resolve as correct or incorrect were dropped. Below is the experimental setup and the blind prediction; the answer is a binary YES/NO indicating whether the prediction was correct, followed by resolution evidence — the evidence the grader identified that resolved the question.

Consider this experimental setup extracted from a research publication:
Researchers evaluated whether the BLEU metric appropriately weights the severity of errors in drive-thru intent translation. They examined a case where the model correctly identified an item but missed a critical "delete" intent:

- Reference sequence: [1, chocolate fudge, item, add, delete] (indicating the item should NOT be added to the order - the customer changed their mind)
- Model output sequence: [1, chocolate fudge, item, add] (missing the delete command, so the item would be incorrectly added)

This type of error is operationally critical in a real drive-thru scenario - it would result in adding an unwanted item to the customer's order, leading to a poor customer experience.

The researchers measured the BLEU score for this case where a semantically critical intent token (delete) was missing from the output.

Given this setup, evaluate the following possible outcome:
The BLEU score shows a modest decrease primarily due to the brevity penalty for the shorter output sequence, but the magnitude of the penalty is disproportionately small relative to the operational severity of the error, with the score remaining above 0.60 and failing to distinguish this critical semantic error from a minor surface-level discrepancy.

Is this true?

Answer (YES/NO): NO